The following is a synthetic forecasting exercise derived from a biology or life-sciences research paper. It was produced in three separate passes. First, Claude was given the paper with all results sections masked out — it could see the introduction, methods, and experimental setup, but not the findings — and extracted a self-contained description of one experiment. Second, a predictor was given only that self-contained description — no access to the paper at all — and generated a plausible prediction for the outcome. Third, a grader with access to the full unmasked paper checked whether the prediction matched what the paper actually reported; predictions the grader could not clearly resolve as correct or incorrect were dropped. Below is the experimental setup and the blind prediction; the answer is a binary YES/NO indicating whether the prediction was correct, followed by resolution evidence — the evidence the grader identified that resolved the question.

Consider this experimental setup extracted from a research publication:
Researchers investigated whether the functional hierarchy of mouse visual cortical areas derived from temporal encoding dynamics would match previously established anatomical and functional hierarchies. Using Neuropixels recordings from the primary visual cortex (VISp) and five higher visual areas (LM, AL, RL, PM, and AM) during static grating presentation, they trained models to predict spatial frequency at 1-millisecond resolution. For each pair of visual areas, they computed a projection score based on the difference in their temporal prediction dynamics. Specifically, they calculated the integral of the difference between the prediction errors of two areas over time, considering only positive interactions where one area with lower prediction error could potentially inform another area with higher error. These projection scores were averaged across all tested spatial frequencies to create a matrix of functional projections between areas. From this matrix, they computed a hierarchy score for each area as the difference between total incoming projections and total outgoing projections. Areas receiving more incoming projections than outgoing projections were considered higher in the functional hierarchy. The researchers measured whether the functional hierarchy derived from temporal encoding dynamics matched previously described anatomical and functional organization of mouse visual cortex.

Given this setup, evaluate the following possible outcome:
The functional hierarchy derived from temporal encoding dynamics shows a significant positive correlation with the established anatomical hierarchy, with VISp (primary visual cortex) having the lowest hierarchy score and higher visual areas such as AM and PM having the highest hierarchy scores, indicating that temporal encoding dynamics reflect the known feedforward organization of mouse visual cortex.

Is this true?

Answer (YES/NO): YES